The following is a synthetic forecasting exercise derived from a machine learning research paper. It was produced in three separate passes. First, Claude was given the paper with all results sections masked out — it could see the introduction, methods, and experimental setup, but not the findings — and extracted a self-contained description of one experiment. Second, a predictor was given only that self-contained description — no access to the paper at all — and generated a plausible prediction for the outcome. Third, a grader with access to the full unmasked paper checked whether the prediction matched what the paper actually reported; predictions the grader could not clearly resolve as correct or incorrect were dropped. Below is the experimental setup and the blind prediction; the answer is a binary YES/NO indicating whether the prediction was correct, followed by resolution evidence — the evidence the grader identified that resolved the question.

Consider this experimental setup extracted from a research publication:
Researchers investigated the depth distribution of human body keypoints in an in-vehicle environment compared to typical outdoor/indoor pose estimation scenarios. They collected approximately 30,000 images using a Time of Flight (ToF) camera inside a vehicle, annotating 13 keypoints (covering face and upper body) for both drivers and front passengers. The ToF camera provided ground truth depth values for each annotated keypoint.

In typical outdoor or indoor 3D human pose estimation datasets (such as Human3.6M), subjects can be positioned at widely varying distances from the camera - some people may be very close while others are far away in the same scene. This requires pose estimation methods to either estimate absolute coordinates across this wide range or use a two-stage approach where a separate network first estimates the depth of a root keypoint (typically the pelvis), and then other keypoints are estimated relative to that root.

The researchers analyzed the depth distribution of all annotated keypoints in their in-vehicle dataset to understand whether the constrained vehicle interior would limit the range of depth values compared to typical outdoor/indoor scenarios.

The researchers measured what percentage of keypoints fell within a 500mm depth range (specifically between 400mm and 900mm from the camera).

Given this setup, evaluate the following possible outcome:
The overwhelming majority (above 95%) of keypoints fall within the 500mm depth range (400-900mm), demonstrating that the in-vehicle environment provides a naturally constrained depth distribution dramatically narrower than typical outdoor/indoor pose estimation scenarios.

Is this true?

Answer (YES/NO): YES